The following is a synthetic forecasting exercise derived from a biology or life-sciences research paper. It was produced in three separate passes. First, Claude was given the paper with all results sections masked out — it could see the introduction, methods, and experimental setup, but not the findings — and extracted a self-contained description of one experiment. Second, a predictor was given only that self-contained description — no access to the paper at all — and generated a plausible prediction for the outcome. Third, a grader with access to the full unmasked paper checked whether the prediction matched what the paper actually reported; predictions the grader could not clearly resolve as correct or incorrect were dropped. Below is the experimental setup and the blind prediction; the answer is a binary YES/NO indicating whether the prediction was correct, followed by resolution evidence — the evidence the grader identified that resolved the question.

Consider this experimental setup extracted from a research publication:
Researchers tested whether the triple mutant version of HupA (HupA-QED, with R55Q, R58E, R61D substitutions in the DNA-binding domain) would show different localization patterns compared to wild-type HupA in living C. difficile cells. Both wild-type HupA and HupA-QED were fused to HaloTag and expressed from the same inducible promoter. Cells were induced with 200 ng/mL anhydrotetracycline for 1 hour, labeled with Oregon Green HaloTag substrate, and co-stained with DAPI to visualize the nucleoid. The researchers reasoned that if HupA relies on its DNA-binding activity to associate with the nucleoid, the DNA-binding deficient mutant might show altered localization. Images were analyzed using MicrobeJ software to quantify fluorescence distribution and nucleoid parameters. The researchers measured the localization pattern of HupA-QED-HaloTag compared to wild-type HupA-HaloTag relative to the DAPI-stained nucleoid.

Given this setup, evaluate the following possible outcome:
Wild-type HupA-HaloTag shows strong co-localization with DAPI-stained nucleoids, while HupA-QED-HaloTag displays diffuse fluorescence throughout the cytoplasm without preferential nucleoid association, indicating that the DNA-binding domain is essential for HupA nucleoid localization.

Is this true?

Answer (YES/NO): YES